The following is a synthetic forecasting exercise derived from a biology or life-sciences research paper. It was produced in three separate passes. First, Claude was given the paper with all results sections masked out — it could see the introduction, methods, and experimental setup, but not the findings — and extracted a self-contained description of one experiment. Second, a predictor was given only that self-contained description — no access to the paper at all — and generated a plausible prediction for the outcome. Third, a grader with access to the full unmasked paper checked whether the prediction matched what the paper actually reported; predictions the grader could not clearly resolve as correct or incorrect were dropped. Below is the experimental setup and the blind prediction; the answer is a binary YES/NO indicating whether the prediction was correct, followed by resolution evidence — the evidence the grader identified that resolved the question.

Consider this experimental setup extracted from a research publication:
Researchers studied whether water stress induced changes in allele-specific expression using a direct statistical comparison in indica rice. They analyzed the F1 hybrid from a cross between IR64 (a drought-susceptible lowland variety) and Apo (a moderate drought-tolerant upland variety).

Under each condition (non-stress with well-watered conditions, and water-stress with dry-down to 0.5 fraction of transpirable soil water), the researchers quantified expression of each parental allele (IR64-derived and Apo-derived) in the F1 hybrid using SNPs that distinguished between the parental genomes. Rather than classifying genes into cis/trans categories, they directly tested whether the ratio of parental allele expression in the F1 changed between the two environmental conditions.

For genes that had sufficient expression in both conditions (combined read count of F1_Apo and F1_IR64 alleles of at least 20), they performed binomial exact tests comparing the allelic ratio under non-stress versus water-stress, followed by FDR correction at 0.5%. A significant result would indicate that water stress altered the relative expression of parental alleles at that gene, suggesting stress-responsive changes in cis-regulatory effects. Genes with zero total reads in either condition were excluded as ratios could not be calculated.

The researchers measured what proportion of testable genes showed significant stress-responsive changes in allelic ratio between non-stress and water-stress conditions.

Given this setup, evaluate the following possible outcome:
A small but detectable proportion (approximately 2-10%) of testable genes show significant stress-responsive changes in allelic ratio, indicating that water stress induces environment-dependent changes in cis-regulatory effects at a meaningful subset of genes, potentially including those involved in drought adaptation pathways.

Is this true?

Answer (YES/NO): NO